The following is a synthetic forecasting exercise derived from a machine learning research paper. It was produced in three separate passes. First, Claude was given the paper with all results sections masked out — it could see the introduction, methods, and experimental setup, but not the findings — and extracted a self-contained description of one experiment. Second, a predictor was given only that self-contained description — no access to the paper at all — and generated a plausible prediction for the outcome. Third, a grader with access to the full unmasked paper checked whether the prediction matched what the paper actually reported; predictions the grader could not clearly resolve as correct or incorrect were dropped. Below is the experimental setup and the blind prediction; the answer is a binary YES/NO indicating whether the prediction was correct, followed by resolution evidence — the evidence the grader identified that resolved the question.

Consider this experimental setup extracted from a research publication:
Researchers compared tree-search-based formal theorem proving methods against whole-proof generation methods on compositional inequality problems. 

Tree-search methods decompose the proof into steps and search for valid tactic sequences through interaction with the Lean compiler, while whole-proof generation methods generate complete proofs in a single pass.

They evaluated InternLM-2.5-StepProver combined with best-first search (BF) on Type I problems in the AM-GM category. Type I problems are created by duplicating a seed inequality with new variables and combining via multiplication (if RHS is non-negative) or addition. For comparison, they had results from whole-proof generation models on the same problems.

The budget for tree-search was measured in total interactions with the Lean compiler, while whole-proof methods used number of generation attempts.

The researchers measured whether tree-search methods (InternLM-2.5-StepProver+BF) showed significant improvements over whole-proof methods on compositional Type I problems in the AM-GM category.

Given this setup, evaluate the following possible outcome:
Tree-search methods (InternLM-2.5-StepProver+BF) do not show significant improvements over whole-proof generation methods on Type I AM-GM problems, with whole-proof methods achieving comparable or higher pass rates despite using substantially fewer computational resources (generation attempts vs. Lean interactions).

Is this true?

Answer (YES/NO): YES